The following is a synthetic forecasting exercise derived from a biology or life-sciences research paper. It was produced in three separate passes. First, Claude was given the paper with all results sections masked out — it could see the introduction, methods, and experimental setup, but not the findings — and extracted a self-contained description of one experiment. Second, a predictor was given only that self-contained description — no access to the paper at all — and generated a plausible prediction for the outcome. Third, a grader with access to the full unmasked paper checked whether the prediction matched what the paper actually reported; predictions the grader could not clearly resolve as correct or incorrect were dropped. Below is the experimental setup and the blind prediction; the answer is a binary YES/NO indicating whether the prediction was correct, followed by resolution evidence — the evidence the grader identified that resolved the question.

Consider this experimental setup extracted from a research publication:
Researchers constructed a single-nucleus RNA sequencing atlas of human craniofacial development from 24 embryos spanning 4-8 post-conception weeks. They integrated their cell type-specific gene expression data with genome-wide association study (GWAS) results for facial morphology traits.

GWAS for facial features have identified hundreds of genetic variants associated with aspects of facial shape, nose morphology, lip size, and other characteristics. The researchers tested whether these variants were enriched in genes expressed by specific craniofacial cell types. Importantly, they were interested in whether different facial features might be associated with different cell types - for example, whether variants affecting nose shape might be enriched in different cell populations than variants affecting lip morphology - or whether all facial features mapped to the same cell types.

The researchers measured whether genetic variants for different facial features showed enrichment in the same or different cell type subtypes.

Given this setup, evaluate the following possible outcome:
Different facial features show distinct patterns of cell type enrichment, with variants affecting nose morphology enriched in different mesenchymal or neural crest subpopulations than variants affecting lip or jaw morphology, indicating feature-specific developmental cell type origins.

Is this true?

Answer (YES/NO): NO